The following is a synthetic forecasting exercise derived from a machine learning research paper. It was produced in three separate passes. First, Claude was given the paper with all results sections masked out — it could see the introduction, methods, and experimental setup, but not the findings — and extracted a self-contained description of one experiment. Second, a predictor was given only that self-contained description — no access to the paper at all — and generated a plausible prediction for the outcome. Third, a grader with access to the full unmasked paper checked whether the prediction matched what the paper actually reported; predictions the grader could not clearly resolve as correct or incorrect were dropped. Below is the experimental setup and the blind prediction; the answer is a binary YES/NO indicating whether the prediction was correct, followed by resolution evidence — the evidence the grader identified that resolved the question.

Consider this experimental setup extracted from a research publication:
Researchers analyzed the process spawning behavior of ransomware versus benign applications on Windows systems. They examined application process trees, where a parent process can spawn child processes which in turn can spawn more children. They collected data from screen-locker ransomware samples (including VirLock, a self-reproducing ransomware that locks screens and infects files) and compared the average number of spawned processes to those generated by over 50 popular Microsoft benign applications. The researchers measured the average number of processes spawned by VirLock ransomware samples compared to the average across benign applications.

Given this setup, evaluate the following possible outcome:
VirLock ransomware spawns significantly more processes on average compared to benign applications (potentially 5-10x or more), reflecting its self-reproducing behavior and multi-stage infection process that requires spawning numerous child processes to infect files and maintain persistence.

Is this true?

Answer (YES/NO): NO